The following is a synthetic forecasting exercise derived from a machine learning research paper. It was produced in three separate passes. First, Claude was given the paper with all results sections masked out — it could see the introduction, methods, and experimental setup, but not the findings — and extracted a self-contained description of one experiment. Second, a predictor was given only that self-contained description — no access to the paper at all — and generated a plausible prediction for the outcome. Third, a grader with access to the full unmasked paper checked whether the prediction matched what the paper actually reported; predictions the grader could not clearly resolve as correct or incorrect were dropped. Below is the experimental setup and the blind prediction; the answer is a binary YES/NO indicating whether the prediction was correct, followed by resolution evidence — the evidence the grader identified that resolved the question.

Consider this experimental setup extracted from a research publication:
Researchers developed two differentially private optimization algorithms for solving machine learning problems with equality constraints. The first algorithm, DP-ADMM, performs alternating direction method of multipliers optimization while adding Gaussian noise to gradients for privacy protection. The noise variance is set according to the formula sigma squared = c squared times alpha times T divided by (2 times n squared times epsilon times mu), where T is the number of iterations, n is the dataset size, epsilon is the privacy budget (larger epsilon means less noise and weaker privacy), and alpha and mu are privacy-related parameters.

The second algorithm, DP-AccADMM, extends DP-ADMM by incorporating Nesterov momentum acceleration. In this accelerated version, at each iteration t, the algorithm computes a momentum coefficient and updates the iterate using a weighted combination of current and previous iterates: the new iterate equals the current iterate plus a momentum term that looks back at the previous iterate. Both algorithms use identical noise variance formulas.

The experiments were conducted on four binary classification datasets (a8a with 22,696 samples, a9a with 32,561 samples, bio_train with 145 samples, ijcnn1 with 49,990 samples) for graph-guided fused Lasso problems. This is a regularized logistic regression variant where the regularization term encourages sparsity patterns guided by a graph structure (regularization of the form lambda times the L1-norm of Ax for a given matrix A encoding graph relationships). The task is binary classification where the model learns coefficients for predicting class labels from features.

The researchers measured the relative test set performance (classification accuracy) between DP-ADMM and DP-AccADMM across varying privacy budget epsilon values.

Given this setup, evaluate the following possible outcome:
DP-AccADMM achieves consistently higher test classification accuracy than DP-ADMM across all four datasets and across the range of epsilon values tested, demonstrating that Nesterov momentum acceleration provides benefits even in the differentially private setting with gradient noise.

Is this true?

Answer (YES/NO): NO